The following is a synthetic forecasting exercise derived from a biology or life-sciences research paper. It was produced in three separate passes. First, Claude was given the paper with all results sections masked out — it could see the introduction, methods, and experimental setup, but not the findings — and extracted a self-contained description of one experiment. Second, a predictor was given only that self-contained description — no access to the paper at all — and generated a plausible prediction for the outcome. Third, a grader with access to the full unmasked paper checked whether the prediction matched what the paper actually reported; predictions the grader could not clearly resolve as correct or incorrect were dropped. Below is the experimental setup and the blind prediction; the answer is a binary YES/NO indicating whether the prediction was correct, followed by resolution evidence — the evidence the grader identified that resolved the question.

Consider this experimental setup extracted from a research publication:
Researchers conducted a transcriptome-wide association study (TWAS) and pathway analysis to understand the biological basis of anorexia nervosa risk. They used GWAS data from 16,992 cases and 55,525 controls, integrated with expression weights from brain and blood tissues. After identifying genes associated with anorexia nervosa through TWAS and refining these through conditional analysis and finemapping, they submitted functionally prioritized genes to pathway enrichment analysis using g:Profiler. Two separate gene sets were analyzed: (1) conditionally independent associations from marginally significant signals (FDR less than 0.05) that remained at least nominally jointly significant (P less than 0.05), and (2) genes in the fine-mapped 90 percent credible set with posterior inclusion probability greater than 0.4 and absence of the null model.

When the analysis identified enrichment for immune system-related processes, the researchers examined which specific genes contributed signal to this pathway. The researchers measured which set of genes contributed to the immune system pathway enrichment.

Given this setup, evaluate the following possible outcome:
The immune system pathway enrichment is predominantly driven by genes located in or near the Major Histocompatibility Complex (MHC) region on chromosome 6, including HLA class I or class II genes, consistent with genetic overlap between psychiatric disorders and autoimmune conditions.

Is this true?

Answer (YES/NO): NO